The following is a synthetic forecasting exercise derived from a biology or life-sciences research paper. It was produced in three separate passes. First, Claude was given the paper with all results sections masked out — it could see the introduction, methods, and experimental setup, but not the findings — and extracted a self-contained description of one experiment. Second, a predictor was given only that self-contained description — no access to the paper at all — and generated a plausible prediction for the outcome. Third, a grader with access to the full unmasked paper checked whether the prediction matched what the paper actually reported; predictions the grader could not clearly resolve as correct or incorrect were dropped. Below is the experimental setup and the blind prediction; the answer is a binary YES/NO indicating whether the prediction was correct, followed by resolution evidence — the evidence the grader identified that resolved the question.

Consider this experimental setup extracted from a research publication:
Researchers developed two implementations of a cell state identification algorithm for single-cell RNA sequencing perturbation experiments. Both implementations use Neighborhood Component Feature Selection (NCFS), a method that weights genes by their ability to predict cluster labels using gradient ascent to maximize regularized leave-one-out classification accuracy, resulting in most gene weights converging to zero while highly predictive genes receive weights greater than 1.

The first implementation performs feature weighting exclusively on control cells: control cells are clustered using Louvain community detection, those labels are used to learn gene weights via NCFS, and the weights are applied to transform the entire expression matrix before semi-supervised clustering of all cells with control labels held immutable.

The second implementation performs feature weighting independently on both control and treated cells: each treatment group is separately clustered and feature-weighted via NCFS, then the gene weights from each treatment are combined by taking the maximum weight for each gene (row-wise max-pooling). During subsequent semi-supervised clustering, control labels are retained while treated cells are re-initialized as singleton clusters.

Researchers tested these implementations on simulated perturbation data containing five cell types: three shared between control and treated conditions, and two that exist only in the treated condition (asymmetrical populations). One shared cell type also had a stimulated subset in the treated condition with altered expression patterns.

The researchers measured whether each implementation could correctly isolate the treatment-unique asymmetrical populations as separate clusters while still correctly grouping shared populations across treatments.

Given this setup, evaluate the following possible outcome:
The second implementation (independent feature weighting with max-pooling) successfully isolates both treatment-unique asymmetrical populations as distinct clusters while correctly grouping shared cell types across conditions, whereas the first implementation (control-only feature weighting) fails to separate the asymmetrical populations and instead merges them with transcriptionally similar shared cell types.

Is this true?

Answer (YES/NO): YES